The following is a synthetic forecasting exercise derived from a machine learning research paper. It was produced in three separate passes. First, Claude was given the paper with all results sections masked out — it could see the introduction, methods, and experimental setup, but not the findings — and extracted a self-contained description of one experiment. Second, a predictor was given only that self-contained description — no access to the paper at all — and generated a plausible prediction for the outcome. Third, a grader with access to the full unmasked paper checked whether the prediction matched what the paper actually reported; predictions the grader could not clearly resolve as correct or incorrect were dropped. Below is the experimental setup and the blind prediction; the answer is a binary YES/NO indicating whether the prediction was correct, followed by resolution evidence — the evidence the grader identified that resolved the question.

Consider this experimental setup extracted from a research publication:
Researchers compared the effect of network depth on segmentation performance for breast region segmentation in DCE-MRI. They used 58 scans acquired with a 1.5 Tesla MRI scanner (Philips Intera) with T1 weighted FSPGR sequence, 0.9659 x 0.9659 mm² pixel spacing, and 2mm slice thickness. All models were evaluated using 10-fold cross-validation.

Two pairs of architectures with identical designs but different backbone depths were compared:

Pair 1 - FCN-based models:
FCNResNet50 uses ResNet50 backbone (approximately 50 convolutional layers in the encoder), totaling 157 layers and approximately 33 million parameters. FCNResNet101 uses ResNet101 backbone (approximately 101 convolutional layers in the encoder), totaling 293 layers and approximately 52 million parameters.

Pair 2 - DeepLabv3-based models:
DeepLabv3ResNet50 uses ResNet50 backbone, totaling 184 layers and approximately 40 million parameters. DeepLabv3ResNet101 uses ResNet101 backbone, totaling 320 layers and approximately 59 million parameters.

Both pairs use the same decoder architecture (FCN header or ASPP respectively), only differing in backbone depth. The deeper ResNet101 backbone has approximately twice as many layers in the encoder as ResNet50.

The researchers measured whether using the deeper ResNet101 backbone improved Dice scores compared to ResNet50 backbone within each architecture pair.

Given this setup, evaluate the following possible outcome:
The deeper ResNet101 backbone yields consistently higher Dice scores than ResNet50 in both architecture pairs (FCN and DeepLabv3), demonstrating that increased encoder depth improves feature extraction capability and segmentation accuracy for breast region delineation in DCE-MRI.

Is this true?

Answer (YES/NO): NO